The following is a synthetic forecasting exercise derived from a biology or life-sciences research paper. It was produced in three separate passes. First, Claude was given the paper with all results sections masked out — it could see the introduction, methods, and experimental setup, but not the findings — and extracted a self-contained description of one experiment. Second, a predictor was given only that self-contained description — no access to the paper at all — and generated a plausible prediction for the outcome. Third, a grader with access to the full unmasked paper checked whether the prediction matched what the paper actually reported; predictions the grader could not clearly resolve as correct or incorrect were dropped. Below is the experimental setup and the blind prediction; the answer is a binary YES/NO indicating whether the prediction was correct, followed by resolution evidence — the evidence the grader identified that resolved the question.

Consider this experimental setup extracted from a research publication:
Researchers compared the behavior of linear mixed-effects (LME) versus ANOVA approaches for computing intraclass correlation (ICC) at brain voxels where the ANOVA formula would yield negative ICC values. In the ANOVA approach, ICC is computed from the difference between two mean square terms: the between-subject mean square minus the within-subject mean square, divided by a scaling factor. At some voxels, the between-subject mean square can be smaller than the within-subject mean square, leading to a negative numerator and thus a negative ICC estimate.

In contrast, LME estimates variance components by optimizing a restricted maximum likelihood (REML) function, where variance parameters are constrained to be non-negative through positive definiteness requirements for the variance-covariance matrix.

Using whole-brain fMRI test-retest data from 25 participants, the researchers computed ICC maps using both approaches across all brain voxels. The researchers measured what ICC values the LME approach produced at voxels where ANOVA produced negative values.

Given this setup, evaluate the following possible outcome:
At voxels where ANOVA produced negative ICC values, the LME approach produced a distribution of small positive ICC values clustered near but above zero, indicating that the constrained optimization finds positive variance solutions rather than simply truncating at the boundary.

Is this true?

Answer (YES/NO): NO